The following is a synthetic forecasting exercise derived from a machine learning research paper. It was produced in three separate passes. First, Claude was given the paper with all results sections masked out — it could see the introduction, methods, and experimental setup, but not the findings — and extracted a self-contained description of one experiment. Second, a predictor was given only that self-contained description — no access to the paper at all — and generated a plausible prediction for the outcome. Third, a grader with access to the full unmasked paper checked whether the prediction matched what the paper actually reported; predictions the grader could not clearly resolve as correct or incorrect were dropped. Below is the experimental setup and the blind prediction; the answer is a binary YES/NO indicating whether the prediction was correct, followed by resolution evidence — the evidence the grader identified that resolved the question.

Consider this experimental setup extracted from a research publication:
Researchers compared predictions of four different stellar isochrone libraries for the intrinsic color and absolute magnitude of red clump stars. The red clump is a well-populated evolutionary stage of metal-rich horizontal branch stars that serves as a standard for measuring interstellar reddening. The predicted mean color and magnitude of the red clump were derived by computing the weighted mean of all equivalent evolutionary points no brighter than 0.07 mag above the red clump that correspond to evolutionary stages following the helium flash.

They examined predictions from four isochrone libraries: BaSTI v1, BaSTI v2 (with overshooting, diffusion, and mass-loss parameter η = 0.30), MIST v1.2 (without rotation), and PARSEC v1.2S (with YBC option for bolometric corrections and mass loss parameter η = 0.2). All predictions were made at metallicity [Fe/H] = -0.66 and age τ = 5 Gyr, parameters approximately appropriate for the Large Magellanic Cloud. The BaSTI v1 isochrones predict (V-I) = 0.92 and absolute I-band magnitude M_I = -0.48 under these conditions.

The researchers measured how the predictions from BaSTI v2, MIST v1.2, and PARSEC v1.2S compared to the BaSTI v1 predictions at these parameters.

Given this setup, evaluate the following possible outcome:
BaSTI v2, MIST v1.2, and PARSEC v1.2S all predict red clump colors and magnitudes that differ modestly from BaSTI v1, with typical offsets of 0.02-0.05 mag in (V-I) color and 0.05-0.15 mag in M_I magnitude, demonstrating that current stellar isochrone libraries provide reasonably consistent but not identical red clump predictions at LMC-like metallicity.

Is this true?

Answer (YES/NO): NO